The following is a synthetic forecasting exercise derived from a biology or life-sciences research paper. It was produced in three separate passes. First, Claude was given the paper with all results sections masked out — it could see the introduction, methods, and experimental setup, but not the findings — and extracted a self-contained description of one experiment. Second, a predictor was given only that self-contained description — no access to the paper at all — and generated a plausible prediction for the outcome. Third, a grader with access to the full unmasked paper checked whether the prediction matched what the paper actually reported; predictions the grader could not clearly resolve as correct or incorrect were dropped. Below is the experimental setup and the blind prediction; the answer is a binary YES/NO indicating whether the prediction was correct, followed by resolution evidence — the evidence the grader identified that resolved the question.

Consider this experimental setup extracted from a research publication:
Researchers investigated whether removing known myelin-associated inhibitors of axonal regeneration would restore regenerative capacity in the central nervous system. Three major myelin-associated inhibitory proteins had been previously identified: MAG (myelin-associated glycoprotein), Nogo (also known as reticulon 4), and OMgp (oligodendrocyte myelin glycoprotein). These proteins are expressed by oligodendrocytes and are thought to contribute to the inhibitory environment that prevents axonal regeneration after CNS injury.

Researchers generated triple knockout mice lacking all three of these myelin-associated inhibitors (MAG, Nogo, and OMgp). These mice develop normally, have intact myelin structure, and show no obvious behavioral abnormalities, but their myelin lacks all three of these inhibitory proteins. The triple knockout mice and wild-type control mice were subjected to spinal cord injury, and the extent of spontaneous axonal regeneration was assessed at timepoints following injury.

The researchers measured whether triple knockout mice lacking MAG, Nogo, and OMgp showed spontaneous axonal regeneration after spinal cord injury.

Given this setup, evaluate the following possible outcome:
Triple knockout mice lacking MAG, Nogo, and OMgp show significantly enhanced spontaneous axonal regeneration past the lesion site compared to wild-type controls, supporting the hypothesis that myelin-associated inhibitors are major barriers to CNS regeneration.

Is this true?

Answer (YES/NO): NO